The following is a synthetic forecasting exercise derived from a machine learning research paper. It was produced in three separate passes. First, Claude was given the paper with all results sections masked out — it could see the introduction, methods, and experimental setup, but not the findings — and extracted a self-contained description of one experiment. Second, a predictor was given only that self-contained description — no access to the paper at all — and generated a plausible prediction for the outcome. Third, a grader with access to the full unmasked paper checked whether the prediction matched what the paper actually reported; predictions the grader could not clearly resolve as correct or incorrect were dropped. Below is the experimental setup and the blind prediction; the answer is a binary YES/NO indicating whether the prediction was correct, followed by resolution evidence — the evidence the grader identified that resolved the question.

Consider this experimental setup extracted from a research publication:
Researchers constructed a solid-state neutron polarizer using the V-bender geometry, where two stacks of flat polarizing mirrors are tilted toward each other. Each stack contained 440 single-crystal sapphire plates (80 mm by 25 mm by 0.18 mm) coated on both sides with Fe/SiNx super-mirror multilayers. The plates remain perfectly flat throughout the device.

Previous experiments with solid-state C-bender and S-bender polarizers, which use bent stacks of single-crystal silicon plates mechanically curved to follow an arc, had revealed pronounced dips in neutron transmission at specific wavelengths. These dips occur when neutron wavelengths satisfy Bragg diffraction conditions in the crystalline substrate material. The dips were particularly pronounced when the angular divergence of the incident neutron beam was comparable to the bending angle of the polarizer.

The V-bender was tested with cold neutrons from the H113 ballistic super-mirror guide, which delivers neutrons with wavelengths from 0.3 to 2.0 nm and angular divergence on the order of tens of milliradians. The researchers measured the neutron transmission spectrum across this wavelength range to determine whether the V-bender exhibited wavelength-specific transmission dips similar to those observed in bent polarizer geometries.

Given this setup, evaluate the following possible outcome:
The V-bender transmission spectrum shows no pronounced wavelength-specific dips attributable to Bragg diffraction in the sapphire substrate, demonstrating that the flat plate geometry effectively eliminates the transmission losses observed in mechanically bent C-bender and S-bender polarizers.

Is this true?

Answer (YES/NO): YES